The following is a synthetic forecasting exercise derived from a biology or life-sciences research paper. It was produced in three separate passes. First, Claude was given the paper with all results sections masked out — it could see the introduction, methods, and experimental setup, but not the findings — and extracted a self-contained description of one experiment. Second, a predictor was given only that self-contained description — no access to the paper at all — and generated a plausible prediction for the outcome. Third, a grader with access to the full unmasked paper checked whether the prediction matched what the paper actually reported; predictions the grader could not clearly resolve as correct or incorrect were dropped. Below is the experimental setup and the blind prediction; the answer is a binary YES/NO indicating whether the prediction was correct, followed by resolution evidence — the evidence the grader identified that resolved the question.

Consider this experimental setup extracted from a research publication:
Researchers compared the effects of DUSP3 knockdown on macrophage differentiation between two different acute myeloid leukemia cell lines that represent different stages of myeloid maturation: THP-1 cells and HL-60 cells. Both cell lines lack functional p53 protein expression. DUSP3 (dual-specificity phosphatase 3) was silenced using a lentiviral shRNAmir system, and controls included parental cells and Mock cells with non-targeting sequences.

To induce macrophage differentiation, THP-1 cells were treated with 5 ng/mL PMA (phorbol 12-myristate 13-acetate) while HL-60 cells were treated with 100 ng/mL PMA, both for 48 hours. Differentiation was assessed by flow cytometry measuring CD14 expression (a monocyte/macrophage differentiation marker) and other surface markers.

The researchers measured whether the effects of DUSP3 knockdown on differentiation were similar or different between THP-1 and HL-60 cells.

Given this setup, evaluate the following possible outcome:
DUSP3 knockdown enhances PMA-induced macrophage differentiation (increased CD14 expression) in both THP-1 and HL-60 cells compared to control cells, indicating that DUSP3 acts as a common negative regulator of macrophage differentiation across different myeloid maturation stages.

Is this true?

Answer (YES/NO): NO